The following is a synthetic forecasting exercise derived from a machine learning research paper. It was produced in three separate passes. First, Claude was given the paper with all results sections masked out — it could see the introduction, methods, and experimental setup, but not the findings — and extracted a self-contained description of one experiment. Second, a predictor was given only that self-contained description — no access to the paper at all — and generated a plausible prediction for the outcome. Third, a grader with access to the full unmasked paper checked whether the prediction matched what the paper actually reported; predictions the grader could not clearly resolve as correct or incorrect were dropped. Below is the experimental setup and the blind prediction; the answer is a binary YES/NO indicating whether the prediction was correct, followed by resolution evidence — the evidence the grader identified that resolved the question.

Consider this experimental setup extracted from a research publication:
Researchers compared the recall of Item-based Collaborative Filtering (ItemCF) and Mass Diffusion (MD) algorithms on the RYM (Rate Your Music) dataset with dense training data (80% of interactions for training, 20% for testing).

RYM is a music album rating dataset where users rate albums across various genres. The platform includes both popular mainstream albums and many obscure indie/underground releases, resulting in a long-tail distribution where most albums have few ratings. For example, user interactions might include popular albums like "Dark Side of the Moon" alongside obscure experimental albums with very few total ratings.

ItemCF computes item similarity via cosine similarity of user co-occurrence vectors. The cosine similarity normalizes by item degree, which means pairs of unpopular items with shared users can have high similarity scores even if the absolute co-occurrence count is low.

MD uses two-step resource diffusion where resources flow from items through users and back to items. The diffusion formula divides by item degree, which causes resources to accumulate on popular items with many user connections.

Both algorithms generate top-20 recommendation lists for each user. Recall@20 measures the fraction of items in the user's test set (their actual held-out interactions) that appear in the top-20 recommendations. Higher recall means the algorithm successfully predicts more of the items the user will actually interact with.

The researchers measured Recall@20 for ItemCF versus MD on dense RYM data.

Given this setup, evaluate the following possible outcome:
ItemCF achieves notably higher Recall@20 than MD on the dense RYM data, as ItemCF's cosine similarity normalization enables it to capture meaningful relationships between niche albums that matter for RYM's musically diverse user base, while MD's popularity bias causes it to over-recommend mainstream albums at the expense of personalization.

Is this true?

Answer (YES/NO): NO